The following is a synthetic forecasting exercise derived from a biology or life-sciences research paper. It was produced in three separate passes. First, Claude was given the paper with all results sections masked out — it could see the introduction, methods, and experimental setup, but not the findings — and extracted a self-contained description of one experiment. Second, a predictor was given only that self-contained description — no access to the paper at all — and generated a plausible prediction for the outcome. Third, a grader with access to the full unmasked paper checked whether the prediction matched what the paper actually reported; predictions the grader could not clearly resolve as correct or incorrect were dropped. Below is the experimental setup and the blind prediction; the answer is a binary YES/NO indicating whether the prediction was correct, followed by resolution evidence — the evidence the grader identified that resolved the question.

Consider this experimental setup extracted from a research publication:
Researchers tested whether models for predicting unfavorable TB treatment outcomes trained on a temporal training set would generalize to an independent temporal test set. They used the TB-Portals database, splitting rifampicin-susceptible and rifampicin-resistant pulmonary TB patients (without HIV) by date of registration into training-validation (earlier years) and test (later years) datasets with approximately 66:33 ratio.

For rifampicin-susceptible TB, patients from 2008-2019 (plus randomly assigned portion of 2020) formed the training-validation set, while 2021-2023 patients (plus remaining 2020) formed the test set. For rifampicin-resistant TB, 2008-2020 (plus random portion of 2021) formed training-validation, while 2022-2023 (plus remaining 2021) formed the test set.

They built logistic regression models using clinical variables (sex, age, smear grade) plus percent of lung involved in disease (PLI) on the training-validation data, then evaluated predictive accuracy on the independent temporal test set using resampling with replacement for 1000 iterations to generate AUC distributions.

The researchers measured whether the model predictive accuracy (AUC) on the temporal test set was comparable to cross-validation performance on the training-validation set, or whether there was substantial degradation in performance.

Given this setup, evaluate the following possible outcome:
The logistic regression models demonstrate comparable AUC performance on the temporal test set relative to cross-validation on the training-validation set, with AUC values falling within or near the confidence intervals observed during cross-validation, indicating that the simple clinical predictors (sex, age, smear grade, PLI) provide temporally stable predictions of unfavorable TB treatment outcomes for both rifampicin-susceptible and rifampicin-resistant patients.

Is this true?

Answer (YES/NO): YES